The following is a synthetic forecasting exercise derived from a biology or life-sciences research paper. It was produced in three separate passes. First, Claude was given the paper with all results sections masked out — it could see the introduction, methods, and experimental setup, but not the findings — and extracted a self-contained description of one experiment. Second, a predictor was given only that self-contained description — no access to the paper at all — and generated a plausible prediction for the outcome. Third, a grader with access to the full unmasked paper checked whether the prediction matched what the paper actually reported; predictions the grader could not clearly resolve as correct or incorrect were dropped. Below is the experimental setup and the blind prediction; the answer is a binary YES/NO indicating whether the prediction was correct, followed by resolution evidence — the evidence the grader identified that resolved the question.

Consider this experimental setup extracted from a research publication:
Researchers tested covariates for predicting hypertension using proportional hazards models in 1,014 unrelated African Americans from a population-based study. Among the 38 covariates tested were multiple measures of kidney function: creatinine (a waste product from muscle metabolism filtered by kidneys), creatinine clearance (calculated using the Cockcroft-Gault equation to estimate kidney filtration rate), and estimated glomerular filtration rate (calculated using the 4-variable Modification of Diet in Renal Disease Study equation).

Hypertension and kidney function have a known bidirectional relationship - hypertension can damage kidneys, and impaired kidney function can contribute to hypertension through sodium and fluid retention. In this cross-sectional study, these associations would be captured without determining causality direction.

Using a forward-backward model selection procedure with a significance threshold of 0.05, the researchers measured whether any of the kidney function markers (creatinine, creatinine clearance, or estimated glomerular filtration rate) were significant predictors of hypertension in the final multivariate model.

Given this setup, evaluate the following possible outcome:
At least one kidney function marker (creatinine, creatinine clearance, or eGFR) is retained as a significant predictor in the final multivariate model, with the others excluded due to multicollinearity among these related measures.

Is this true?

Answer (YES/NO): NO